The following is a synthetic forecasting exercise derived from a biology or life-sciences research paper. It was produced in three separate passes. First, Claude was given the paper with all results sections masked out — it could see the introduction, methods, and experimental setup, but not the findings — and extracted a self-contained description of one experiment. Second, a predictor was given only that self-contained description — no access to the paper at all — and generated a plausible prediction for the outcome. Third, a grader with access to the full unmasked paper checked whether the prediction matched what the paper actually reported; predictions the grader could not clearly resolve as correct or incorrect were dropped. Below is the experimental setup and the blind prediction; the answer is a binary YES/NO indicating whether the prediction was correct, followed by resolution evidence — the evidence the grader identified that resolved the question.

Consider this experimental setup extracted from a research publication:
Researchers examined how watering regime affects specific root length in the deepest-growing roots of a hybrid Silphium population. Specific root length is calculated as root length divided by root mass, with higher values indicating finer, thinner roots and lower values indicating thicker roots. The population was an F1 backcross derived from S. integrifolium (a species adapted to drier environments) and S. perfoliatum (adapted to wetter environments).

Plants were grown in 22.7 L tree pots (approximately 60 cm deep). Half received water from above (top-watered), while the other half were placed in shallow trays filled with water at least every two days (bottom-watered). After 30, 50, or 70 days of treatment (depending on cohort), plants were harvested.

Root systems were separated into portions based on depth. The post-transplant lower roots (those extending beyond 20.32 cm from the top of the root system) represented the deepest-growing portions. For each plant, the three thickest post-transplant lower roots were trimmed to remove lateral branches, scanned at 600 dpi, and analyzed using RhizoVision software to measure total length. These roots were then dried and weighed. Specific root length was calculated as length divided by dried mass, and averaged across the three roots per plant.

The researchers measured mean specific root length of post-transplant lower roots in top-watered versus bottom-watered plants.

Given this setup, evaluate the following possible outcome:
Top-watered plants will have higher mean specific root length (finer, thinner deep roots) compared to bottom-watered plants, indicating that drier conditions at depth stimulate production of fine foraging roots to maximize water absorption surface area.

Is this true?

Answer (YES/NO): NO